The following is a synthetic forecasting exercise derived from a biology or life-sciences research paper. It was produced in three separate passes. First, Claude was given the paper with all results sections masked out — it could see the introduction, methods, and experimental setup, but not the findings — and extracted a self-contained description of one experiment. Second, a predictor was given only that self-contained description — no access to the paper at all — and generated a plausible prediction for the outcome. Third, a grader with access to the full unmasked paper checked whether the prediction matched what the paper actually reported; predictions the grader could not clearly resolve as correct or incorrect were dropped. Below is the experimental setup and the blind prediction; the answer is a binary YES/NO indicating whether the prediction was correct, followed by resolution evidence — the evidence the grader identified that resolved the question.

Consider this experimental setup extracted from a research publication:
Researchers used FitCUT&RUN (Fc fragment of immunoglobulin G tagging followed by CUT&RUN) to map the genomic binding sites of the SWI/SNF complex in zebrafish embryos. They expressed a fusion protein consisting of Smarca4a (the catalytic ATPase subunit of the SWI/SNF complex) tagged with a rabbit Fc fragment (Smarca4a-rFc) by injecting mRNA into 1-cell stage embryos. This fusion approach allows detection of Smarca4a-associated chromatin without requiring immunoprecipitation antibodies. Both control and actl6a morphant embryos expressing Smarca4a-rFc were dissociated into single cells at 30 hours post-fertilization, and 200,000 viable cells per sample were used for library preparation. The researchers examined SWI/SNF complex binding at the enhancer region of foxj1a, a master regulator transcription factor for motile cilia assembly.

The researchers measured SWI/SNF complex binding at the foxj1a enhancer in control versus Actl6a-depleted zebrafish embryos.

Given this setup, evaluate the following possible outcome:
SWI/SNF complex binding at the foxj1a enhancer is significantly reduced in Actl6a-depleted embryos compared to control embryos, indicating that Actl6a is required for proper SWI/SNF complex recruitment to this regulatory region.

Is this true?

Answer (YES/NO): YES